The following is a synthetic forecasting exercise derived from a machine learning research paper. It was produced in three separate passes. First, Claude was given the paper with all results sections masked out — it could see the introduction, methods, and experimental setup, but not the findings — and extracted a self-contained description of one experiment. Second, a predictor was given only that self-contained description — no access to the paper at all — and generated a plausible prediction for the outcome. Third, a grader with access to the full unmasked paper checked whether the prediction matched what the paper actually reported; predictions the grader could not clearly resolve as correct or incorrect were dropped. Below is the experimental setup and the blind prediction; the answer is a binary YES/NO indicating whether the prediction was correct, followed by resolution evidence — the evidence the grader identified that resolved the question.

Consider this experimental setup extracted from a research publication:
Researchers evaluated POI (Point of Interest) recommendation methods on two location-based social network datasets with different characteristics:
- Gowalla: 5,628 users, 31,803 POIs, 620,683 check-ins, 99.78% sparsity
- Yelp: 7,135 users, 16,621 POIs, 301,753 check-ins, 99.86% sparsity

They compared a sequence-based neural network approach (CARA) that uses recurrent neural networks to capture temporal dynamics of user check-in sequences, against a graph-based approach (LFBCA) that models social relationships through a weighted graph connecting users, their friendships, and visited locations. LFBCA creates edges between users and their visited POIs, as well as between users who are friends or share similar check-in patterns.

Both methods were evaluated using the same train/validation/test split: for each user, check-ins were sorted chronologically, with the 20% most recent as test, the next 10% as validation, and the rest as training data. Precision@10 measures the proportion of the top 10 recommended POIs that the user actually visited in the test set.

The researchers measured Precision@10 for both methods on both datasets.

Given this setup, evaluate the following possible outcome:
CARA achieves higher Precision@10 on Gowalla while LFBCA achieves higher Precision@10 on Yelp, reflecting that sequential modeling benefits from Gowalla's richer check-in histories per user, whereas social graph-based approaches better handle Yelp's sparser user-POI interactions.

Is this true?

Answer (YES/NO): YES